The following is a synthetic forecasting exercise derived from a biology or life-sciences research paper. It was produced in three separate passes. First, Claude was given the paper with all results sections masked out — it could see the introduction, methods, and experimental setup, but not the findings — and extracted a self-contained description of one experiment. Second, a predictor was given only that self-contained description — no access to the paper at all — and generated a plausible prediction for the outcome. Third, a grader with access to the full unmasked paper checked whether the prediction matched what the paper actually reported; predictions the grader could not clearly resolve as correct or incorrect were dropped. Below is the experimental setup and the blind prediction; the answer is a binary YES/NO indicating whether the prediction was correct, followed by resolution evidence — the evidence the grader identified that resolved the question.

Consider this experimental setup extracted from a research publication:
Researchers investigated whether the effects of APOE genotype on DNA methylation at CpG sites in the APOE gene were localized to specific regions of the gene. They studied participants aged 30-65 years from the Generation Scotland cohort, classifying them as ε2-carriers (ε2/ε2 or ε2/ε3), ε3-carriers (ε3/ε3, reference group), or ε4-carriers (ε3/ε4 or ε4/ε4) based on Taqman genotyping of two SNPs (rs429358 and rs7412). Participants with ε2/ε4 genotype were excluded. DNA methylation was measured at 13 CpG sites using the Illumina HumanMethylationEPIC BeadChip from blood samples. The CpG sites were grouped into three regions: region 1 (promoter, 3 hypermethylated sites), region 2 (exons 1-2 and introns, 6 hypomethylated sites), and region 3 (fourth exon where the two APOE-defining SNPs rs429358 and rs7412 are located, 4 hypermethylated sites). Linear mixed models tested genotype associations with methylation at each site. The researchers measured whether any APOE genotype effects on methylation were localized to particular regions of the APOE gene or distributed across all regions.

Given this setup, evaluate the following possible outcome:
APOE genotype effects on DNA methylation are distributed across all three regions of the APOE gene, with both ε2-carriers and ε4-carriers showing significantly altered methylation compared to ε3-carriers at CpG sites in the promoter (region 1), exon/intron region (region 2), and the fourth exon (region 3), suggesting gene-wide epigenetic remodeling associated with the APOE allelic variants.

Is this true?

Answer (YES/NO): NO